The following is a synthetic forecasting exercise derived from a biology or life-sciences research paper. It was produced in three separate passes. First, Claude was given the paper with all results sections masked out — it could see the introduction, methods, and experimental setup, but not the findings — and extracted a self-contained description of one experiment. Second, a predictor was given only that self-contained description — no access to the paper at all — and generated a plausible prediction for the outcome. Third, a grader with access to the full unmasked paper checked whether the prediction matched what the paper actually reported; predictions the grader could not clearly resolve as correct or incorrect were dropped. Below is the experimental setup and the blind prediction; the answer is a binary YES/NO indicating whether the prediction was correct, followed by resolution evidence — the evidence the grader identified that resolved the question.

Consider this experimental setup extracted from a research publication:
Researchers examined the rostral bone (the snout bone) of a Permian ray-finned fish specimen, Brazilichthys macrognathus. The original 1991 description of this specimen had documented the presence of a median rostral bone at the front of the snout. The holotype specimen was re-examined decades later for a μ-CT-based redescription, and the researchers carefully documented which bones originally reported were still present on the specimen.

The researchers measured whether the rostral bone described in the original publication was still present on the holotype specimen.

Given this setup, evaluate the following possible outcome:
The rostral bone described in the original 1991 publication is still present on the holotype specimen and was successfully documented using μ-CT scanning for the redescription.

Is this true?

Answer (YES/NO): NO